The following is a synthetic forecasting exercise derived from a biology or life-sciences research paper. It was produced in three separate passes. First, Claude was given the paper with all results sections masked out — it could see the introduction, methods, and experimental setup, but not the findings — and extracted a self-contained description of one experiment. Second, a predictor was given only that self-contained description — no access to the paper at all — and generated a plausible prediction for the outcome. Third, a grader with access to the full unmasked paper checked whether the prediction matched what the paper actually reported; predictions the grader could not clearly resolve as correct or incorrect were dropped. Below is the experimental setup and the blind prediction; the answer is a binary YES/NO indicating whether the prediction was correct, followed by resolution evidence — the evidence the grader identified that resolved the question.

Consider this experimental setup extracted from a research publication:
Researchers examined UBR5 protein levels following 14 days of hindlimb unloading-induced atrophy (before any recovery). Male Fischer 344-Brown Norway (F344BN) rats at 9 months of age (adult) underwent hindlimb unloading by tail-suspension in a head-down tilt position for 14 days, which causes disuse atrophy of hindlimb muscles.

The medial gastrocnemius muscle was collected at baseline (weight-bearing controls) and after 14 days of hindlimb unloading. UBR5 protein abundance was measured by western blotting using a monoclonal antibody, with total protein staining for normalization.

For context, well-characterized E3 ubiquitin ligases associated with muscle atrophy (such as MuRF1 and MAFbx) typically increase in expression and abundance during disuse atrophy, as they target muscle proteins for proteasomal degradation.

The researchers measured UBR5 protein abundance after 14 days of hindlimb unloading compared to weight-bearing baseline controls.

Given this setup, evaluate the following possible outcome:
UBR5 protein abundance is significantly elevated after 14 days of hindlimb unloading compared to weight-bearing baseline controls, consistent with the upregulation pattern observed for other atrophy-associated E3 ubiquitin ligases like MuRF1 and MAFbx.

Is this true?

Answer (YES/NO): NO